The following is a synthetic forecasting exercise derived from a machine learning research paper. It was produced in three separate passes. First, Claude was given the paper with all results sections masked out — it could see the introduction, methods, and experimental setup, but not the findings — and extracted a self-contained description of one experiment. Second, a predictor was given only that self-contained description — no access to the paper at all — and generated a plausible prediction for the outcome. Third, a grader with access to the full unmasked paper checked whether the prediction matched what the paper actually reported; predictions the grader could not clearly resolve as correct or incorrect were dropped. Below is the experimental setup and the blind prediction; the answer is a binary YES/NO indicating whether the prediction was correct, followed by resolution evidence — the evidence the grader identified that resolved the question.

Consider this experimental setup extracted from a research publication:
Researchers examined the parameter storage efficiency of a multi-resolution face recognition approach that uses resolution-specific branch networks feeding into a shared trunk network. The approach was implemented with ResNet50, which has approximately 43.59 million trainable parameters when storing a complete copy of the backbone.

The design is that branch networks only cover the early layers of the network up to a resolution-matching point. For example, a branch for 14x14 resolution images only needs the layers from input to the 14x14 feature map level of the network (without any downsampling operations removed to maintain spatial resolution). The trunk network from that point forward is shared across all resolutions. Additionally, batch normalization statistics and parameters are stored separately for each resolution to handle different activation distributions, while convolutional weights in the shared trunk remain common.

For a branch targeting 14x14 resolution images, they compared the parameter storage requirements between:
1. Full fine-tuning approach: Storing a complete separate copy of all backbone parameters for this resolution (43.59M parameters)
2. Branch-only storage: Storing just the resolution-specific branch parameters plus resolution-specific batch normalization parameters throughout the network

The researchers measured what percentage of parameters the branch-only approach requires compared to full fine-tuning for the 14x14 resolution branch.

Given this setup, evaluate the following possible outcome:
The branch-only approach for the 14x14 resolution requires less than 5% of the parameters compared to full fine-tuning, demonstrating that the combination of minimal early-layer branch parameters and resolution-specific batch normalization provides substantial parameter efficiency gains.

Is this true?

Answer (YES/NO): NO